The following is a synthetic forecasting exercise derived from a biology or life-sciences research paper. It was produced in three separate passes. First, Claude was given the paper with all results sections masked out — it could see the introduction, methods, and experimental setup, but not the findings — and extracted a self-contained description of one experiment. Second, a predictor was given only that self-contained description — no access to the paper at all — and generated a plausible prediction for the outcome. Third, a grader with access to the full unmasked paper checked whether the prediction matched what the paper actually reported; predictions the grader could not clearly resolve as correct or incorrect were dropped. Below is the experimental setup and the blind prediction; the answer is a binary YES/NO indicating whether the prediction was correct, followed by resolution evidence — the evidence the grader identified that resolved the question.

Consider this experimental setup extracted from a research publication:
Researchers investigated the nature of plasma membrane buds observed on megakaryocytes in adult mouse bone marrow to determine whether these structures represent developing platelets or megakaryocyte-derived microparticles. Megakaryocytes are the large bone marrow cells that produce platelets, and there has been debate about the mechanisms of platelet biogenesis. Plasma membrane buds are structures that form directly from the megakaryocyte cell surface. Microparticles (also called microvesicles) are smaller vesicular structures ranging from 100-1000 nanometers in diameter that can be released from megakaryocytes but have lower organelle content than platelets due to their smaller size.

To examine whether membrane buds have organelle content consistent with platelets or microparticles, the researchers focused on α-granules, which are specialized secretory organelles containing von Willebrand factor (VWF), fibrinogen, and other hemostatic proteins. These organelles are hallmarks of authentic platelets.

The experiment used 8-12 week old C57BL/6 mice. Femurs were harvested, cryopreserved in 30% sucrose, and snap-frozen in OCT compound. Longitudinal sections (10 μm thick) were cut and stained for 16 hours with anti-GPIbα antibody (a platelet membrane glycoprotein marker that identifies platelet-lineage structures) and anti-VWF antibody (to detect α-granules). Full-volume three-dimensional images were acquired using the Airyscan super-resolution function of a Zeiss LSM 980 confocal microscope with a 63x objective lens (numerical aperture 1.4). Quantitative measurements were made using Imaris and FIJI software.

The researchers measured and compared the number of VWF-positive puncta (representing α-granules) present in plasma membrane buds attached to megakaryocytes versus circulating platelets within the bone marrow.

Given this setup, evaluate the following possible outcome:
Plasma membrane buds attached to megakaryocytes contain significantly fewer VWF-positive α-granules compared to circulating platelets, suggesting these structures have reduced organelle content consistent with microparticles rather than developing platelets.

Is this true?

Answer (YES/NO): NO